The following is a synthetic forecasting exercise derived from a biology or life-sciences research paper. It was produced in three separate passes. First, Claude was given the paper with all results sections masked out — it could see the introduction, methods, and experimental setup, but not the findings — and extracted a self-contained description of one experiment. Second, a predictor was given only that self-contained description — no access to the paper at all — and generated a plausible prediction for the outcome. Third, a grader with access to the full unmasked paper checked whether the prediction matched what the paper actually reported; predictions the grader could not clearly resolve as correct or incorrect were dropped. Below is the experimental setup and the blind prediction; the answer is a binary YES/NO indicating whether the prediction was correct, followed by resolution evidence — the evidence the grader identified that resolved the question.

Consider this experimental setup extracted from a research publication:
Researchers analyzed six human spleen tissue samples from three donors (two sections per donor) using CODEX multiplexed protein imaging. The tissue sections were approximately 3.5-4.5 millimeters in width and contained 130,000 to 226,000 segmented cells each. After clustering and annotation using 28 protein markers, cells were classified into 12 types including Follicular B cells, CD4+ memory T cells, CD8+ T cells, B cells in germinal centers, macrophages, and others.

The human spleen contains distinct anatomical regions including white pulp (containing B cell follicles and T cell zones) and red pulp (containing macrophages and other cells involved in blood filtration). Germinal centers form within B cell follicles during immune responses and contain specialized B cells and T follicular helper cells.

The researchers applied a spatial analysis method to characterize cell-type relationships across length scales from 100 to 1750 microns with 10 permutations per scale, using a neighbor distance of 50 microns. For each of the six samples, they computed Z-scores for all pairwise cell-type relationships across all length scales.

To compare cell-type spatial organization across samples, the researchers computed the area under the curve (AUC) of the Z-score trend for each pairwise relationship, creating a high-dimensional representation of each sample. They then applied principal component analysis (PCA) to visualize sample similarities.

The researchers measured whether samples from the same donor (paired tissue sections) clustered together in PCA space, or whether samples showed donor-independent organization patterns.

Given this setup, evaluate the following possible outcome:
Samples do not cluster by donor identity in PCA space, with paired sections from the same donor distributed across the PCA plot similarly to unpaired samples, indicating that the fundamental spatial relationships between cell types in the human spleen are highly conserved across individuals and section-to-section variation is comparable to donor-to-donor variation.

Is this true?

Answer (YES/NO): NO